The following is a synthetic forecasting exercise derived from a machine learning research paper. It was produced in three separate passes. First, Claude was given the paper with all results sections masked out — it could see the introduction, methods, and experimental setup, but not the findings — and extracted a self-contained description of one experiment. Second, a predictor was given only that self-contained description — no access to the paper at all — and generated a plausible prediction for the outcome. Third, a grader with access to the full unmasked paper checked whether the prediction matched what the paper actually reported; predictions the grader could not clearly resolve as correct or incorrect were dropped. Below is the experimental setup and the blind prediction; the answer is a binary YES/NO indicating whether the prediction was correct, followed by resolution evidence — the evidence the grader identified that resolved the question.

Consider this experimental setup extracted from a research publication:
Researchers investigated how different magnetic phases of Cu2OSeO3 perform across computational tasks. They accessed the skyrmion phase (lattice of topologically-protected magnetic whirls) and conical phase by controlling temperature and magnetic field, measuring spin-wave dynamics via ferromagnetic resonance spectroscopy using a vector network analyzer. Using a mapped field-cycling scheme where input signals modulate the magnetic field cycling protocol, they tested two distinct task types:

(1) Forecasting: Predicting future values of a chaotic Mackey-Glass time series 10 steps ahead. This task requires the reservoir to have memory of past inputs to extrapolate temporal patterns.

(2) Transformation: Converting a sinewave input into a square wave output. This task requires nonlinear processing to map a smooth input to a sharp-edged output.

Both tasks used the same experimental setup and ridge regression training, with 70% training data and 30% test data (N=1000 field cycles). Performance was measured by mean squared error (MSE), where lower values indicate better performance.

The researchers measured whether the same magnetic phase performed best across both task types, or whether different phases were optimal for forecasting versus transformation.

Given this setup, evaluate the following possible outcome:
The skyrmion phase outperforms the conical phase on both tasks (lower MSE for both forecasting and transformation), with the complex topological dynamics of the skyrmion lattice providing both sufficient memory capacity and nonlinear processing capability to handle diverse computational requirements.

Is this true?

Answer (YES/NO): NO